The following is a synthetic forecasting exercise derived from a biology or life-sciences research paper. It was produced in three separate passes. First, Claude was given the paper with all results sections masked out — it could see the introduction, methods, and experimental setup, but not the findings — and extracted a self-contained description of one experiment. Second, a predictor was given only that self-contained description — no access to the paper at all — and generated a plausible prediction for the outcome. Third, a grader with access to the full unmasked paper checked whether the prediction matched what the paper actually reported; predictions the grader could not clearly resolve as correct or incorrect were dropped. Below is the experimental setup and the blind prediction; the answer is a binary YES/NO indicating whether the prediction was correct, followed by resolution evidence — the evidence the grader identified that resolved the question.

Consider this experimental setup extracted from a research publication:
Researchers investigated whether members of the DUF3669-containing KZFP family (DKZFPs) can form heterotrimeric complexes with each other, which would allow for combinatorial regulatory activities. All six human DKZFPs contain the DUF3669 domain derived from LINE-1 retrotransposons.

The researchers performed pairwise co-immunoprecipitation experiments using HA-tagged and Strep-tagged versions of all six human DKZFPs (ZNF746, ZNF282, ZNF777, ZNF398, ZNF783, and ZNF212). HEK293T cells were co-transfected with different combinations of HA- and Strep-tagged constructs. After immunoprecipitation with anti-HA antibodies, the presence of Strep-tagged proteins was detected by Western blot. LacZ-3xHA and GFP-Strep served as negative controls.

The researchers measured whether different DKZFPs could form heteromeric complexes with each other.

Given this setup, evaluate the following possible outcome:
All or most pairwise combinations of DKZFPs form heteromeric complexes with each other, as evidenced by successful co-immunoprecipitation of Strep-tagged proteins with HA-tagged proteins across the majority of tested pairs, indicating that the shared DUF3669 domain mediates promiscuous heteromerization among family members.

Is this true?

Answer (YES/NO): YES